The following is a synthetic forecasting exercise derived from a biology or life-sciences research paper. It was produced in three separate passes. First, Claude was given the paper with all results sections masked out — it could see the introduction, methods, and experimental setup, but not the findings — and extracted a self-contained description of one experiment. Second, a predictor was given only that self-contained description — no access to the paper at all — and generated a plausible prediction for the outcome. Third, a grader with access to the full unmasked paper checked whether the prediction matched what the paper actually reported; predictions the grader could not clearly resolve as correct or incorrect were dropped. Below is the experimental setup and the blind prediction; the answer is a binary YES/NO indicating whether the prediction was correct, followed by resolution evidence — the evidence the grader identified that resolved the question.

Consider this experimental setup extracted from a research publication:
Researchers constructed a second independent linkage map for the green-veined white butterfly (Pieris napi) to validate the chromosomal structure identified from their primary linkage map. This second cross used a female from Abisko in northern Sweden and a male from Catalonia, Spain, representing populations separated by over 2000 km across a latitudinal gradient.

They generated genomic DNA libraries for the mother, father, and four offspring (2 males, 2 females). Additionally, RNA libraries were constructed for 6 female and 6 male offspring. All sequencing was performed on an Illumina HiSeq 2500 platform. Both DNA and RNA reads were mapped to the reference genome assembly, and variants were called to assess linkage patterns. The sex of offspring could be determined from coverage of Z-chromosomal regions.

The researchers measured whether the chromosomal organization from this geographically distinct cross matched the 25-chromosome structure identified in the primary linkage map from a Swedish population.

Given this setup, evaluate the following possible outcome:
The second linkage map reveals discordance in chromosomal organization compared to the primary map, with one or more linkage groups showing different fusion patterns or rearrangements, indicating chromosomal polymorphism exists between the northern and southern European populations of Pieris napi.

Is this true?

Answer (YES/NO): NO